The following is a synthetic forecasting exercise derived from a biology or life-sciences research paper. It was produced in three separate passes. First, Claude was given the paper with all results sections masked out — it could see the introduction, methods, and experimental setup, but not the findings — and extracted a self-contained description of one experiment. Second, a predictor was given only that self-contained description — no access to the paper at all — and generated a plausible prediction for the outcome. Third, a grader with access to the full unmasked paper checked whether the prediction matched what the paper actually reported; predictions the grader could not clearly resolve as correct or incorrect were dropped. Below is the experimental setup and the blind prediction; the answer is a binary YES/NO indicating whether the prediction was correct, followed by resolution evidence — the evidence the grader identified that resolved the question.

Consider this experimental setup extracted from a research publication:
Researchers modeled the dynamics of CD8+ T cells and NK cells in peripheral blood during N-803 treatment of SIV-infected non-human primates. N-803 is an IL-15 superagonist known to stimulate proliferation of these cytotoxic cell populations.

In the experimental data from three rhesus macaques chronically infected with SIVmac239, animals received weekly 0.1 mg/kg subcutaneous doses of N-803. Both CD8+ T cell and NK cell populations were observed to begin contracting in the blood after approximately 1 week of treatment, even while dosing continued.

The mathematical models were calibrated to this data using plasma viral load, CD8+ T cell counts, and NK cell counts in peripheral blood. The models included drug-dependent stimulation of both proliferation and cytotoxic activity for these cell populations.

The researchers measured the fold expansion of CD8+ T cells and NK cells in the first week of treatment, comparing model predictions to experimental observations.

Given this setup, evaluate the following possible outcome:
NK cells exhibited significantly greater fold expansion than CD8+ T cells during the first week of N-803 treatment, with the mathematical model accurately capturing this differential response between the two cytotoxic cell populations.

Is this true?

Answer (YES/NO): YES